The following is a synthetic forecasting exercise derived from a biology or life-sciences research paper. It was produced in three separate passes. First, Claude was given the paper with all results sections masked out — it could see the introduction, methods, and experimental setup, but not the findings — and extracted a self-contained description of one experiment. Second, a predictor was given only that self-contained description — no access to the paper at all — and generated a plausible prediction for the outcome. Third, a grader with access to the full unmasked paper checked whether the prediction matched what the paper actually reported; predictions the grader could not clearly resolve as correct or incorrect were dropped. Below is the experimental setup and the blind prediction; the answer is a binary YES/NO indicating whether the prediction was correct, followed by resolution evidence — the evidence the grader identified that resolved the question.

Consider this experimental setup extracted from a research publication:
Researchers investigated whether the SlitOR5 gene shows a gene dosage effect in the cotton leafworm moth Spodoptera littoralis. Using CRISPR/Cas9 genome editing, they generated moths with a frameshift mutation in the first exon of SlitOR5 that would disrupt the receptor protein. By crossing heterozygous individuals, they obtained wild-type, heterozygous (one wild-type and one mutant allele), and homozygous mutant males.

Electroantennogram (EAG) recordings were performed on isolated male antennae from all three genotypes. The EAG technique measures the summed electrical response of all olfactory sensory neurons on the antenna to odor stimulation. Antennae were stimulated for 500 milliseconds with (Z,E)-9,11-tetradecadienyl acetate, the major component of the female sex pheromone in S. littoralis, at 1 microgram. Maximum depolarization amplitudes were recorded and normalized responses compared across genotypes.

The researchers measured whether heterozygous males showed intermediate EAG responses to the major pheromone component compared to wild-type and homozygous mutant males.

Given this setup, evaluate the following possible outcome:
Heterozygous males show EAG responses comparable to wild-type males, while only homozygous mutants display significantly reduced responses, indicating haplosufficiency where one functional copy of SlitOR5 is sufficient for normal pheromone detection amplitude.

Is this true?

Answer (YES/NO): YES